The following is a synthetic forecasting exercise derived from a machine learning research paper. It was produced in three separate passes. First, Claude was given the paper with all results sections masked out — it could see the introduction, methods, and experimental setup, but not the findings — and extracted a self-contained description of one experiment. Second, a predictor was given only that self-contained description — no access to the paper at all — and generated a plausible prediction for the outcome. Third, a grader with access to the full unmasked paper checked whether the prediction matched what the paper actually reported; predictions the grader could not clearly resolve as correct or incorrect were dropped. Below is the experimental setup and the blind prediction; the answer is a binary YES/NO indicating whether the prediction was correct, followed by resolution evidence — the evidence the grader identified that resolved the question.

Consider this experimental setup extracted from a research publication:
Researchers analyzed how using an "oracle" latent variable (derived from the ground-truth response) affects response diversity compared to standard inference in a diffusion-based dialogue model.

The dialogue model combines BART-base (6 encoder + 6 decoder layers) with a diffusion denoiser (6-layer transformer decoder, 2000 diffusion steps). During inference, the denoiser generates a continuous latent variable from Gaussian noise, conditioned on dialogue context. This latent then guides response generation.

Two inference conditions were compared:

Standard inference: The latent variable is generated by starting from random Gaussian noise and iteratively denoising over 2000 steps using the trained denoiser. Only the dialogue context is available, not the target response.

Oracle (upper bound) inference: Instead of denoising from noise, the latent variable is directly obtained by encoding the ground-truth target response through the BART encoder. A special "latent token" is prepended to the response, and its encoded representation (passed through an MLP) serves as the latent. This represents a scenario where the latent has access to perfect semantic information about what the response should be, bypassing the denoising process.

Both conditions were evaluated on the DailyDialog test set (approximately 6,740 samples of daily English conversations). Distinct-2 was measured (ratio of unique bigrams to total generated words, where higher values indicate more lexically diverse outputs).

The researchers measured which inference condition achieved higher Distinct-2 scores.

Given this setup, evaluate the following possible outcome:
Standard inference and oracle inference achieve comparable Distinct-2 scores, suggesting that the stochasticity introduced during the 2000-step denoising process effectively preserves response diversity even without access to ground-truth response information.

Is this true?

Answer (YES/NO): NO